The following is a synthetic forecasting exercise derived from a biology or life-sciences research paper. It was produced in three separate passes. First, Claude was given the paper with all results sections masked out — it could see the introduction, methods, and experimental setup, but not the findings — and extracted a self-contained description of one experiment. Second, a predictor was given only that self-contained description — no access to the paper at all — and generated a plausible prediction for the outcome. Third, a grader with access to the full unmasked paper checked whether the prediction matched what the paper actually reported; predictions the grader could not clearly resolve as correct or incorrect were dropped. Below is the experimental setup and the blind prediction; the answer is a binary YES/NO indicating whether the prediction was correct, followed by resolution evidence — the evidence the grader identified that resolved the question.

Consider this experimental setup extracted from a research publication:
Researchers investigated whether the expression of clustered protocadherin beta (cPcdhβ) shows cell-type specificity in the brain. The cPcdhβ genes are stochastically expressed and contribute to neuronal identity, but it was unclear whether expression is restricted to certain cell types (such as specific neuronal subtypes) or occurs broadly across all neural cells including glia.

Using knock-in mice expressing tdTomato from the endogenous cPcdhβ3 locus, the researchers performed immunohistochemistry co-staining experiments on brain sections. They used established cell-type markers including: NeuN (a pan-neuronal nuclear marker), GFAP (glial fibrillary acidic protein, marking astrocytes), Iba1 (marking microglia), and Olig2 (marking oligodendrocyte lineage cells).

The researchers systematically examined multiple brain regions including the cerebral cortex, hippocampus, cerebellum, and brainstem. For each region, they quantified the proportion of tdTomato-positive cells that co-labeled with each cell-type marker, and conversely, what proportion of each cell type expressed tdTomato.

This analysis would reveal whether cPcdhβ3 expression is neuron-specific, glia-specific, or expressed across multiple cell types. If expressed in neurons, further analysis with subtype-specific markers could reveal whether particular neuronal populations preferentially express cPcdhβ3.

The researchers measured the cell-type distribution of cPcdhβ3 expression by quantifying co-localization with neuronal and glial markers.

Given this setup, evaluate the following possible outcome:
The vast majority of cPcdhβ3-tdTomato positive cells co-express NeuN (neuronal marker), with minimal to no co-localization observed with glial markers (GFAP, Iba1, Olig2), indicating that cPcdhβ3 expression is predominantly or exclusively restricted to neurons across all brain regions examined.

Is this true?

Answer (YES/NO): NO